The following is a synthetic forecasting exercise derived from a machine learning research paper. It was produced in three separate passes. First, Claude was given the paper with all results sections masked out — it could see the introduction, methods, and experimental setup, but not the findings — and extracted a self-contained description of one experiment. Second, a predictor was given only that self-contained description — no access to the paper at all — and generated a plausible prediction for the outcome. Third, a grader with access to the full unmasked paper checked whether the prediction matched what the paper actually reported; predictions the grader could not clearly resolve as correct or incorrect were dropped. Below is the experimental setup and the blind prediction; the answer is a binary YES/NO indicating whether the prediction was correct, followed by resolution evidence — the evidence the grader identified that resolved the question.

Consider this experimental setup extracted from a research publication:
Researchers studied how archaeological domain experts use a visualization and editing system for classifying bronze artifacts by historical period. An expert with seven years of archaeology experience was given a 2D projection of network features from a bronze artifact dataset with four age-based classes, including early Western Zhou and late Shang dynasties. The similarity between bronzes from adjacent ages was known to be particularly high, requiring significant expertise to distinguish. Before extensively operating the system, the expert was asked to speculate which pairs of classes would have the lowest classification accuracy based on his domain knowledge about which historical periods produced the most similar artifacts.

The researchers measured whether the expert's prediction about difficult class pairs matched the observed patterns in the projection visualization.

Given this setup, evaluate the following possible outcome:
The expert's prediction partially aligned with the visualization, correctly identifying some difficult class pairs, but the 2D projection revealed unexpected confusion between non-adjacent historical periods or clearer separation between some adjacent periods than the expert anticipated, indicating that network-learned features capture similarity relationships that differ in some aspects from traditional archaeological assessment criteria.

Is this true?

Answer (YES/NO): NO